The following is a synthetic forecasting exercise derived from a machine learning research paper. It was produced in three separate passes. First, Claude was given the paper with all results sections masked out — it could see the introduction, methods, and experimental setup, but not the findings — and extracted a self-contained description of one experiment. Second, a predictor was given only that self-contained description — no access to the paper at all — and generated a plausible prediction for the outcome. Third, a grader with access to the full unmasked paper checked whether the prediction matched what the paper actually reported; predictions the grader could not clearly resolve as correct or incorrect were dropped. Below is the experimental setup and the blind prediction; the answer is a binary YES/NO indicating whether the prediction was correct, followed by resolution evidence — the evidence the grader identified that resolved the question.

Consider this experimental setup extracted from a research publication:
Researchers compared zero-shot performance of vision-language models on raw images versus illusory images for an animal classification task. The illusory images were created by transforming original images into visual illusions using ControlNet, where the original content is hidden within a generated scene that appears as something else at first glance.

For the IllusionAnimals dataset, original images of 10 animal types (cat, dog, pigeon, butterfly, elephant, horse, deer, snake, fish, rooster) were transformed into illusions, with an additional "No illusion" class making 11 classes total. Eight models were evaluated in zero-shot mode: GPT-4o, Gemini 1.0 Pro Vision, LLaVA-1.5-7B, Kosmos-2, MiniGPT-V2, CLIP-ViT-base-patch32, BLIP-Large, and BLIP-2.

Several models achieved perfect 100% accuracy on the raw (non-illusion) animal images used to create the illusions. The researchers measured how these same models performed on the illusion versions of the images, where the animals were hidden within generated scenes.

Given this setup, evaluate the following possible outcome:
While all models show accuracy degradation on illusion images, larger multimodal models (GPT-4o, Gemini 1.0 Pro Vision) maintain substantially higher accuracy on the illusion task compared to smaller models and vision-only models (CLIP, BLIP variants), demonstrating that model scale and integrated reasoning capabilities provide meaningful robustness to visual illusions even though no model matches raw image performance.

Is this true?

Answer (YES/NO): NO